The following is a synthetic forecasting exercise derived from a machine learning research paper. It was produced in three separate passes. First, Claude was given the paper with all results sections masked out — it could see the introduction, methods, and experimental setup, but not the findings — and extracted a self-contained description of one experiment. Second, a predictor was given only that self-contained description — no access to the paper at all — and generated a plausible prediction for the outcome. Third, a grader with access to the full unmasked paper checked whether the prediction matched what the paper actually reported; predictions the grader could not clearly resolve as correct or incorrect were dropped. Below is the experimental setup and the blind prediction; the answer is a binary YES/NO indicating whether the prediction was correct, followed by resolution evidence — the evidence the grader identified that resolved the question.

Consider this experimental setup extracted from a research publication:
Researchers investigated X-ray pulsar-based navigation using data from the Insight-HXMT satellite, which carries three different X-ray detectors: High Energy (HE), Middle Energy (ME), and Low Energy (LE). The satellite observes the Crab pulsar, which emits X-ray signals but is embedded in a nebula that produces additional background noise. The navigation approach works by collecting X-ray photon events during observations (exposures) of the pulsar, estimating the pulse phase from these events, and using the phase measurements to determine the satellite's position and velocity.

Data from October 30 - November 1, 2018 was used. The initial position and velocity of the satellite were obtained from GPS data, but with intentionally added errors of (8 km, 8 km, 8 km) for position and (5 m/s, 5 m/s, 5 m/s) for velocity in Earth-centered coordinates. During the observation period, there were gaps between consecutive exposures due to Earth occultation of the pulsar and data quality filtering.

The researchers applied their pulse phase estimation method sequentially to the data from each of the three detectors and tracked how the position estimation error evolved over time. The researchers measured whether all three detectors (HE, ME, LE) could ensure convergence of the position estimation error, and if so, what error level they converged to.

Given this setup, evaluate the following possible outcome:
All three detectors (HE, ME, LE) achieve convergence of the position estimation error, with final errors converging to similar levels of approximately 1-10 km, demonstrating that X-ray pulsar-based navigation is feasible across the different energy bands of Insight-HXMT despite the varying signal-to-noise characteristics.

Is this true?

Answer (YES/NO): YES